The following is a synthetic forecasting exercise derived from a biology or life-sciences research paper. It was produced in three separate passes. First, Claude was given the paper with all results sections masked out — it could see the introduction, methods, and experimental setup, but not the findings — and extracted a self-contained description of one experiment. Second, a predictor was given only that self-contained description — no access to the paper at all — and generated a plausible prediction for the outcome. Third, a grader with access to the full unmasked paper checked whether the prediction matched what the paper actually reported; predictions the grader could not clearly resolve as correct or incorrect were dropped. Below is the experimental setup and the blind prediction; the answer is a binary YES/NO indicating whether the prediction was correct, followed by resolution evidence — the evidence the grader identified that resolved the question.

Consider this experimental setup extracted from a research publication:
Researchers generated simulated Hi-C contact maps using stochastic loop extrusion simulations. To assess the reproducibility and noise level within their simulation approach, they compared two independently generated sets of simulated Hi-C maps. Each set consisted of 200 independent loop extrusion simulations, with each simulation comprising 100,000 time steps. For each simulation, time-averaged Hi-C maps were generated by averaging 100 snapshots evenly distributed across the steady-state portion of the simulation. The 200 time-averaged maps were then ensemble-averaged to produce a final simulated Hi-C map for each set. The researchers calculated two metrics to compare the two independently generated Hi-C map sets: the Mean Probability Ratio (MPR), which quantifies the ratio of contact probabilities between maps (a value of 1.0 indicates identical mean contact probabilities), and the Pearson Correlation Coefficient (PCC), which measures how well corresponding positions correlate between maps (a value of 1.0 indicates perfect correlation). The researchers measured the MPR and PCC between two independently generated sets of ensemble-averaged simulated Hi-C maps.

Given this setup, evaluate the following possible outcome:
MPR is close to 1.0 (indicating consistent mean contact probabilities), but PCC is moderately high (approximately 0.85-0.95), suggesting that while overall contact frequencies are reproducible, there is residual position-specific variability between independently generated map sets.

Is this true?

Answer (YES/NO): NO